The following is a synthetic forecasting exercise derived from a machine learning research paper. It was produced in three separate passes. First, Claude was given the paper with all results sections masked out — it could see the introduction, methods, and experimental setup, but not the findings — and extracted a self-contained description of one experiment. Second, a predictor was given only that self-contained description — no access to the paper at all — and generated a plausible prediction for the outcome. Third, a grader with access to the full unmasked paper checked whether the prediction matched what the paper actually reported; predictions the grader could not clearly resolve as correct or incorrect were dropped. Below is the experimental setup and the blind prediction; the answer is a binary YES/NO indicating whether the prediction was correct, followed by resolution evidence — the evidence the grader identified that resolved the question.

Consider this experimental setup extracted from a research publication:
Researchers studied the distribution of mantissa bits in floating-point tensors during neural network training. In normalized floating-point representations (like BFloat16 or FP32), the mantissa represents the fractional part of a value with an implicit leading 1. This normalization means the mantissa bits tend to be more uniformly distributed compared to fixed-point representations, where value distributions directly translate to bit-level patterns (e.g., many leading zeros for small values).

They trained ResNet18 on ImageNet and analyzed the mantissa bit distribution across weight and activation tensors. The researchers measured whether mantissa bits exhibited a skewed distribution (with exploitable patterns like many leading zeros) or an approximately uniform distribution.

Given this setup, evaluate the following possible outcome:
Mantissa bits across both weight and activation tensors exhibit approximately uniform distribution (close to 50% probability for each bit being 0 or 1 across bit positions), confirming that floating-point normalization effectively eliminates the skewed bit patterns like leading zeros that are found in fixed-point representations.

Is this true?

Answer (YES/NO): YES